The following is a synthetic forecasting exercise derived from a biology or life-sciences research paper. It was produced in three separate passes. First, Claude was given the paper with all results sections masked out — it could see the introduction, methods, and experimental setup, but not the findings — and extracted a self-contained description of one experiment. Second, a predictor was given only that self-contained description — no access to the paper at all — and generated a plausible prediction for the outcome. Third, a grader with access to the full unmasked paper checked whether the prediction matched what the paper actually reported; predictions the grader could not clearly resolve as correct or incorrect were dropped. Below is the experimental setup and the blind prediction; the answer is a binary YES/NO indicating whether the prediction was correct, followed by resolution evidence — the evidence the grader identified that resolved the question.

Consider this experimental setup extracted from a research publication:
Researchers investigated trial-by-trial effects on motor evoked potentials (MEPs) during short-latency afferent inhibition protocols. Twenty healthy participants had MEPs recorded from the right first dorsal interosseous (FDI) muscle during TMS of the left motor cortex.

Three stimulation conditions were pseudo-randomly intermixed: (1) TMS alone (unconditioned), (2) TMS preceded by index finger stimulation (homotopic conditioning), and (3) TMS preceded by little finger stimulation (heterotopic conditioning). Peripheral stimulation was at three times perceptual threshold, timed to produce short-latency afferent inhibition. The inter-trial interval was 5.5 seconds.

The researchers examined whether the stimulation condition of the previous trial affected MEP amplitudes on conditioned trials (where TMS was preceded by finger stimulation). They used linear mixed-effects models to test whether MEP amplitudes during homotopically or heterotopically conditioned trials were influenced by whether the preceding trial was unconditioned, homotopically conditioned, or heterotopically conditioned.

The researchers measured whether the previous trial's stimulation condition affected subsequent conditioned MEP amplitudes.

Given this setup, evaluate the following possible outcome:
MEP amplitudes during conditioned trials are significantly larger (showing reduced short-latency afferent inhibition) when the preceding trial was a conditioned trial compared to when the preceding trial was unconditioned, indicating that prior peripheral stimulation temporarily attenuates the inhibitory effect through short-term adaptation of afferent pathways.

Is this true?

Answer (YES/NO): NO